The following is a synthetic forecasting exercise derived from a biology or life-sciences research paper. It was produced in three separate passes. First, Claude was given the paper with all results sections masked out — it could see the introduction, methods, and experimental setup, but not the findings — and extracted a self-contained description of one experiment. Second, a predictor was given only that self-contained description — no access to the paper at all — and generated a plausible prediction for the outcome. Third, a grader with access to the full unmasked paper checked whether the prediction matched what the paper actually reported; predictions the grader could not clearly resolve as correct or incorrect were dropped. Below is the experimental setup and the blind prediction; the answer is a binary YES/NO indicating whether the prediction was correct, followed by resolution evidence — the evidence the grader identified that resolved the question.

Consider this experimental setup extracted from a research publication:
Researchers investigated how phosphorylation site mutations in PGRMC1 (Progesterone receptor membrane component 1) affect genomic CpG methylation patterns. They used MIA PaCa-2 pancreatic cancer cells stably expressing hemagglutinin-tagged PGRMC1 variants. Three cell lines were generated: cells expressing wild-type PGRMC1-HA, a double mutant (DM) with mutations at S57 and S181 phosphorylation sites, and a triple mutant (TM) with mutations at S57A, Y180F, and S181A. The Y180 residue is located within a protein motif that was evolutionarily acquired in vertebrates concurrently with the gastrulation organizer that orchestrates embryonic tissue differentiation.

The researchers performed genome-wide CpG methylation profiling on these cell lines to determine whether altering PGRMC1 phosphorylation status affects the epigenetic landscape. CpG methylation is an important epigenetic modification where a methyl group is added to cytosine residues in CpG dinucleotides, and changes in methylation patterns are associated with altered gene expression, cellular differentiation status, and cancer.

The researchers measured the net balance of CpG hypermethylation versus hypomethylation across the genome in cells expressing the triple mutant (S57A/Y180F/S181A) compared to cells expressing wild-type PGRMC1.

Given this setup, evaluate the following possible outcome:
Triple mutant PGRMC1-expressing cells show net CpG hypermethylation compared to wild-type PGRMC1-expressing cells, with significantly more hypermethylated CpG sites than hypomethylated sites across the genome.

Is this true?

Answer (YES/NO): YES